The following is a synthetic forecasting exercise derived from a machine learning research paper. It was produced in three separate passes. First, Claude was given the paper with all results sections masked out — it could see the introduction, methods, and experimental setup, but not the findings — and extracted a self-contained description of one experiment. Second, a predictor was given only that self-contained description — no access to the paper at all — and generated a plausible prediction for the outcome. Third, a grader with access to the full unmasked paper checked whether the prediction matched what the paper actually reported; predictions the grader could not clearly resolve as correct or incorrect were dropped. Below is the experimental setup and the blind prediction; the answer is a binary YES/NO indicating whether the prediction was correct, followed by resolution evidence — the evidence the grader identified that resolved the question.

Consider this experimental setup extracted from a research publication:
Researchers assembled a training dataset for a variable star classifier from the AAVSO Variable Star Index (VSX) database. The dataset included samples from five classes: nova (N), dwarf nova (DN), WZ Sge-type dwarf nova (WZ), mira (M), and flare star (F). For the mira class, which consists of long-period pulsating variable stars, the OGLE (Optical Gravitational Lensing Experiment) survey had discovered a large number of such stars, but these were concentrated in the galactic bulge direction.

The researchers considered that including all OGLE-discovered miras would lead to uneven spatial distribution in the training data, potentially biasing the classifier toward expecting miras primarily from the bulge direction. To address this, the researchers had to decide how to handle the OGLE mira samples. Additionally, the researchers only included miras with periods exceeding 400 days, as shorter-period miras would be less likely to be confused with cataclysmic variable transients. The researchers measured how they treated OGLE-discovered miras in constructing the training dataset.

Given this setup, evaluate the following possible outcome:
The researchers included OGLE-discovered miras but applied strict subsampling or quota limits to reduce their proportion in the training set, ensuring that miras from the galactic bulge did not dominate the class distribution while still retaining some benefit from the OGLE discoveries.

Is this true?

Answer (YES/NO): NO